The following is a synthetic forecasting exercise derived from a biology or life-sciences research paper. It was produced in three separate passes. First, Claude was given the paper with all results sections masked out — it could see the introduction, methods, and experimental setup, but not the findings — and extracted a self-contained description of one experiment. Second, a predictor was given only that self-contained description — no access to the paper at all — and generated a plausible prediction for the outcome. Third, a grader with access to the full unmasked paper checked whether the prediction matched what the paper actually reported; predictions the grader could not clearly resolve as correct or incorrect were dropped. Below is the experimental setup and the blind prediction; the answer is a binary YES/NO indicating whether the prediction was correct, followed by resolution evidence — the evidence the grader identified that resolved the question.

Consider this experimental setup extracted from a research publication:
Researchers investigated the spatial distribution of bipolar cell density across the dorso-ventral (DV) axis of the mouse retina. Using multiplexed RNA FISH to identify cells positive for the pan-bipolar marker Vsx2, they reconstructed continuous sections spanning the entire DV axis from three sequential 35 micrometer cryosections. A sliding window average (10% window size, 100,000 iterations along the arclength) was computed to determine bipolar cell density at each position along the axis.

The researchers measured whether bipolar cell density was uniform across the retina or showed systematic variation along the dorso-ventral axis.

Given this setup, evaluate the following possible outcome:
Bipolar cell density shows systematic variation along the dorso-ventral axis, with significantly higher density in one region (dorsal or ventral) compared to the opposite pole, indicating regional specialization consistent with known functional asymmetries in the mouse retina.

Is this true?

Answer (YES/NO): NO